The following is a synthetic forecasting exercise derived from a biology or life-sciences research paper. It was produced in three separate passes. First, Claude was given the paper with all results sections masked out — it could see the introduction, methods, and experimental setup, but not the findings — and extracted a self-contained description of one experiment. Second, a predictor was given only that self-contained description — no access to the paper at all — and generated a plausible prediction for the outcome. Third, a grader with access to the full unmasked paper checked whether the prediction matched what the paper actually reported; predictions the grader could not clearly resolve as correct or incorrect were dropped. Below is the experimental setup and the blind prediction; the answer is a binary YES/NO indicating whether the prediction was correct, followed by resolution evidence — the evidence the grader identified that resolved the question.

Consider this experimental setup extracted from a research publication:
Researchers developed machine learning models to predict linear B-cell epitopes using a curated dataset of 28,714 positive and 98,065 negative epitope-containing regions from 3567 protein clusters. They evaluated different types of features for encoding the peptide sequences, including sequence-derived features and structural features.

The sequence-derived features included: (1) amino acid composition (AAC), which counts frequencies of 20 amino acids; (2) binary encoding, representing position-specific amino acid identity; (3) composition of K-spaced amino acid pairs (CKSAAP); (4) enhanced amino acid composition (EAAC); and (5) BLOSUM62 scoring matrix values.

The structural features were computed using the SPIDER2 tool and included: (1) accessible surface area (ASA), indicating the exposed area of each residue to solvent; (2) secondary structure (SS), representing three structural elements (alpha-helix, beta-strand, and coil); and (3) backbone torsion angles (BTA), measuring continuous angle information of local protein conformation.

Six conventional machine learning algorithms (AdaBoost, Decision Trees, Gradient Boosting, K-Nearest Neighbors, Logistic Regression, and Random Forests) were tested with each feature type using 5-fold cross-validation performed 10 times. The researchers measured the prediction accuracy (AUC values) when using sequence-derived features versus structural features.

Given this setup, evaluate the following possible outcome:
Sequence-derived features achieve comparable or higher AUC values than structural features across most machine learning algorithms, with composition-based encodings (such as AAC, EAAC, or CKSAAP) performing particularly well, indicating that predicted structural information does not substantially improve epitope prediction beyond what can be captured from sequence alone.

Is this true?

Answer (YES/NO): YES